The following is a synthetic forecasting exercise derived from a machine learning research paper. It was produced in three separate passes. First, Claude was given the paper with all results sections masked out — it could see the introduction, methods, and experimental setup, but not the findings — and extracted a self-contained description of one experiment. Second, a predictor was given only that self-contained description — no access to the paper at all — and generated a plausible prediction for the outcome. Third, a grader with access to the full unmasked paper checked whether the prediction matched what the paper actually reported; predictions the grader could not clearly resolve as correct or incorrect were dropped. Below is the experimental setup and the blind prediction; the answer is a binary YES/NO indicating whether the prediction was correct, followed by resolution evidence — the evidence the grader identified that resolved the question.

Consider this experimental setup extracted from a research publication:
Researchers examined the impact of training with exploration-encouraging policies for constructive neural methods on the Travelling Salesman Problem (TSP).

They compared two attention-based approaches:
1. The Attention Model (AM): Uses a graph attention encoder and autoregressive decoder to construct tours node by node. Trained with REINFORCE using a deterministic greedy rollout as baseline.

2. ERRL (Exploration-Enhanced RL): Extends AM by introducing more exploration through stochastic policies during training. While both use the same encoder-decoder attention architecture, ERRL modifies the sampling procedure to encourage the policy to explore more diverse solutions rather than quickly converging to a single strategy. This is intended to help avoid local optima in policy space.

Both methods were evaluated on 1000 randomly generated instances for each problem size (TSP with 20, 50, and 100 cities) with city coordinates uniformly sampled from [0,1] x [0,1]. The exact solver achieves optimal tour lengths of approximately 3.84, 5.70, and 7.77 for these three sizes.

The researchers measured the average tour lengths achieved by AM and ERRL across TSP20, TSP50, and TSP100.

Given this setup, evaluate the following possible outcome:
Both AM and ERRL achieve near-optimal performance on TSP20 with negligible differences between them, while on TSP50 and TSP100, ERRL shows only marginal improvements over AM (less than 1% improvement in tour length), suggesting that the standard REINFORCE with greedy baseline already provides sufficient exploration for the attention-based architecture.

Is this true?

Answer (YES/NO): NO